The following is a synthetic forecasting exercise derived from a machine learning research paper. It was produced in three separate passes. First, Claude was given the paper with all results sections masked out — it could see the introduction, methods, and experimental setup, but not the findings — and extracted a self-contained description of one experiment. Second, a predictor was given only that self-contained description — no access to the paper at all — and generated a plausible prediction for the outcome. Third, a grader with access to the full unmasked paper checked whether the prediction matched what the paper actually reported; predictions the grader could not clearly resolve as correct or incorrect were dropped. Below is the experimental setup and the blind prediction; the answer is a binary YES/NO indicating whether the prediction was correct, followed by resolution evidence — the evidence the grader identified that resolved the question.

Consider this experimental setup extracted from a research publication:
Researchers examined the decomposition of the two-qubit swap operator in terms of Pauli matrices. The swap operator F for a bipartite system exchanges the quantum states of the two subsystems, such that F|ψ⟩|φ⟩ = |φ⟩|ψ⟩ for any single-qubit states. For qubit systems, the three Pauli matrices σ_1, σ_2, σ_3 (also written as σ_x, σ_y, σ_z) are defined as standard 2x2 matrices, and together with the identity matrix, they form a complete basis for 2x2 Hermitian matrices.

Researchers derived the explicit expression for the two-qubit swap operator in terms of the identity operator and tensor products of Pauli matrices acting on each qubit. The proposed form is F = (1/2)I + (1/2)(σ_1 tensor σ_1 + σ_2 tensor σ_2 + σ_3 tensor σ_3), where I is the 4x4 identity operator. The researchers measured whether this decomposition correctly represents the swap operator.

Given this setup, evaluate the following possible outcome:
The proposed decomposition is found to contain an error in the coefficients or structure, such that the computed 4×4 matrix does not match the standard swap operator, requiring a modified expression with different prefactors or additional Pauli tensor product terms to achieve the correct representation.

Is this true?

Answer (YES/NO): NO